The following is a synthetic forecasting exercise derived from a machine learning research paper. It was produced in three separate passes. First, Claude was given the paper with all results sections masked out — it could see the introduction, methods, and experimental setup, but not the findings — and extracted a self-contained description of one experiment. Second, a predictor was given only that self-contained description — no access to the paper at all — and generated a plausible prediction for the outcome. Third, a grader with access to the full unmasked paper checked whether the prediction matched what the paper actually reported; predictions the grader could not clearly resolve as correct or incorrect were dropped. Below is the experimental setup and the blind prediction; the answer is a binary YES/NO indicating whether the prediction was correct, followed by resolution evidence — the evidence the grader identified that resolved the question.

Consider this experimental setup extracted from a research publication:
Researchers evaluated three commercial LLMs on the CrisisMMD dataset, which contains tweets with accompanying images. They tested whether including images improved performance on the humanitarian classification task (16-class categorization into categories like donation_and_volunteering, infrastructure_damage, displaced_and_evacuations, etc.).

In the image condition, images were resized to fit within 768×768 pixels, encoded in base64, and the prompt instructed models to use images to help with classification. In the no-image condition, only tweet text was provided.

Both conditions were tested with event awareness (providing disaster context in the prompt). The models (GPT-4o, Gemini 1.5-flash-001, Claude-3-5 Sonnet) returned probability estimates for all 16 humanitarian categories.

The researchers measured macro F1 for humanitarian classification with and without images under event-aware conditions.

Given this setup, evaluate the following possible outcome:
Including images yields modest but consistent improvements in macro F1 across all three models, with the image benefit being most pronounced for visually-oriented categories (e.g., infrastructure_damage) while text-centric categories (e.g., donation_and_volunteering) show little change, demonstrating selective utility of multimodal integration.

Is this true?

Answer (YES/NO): NO